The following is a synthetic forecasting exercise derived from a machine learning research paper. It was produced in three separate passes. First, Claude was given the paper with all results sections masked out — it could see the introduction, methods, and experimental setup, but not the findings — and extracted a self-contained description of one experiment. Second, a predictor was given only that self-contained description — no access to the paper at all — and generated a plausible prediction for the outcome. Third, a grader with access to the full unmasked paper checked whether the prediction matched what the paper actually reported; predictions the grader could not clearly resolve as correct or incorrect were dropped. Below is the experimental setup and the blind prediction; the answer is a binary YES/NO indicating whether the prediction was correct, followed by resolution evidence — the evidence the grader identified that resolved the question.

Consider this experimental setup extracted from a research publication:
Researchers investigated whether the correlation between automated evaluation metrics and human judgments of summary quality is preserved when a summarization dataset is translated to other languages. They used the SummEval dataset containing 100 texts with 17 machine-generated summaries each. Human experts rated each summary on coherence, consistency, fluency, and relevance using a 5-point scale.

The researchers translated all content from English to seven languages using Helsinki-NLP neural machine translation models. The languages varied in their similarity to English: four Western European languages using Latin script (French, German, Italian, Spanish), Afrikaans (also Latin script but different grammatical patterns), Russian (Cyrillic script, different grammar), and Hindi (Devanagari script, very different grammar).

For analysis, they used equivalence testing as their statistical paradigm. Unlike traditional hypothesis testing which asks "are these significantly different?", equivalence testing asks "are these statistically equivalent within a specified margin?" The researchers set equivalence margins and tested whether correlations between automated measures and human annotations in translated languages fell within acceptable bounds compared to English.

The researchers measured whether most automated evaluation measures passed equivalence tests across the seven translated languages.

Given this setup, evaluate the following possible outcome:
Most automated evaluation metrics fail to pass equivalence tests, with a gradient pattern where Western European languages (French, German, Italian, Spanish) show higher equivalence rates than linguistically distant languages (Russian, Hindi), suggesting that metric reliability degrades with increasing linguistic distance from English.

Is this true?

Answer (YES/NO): YES